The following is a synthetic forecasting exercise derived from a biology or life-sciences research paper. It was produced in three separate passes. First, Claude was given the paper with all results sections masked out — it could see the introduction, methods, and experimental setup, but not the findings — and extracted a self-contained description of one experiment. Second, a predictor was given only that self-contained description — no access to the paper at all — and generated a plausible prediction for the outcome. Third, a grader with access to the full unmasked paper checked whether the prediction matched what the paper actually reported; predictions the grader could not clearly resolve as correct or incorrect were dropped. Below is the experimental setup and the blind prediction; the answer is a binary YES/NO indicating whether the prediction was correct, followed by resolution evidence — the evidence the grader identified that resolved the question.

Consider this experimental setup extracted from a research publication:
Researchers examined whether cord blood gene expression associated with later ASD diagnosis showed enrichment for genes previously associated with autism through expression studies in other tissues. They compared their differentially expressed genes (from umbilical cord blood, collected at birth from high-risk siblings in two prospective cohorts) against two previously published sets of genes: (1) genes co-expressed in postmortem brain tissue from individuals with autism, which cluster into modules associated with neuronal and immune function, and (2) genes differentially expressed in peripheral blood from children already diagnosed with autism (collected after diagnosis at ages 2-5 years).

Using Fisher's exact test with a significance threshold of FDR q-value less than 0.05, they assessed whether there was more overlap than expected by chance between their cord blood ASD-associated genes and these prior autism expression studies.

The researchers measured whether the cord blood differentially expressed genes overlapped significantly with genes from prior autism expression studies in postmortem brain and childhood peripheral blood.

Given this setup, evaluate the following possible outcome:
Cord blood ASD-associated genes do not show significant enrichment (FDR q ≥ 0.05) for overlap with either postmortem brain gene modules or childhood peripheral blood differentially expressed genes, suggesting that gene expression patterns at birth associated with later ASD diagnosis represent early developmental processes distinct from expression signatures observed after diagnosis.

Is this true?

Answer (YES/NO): YES